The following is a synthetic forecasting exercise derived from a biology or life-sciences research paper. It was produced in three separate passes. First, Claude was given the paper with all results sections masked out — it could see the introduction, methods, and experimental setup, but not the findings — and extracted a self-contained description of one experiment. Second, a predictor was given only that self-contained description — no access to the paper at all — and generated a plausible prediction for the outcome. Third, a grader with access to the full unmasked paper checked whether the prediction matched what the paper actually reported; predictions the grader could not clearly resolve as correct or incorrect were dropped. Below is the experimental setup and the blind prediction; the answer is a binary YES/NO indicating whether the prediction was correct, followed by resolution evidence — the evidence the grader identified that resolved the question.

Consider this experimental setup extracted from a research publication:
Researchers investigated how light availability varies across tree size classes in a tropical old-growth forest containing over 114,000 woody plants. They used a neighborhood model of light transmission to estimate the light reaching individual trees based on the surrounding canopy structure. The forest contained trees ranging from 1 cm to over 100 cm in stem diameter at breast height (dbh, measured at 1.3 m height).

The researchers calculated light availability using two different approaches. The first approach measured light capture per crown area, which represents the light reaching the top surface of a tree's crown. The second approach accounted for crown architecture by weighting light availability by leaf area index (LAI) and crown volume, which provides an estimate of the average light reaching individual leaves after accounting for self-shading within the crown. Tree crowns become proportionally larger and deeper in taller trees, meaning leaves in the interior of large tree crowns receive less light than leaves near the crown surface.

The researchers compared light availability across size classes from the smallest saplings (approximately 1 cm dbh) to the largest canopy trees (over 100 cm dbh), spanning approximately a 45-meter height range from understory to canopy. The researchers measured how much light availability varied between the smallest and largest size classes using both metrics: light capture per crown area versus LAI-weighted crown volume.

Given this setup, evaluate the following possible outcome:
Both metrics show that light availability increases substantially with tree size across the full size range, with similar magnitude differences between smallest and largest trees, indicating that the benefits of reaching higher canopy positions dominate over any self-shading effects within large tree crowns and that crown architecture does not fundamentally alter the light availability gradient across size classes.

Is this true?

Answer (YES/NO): NO